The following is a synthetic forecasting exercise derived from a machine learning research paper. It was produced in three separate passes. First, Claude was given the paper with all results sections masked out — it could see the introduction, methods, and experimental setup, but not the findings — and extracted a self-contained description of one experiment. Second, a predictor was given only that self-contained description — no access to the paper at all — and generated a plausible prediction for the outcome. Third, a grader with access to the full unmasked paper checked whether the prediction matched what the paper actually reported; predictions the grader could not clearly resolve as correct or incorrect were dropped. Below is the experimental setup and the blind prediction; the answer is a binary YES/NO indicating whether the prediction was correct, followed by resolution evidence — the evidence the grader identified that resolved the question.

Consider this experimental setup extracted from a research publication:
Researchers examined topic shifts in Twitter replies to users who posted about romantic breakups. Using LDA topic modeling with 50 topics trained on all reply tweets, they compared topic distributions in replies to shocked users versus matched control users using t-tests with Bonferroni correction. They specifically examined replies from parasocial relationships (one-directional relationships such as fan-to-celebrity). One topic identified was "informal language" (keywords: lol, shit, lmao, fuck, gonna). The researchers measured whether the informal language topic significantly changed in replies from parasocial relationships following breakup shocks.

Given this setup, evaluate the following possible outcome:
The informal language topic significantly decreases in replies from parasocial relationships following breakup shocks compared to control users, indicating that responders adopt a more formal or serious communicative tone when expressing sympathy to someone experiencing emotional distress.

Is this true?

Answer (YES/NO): NO